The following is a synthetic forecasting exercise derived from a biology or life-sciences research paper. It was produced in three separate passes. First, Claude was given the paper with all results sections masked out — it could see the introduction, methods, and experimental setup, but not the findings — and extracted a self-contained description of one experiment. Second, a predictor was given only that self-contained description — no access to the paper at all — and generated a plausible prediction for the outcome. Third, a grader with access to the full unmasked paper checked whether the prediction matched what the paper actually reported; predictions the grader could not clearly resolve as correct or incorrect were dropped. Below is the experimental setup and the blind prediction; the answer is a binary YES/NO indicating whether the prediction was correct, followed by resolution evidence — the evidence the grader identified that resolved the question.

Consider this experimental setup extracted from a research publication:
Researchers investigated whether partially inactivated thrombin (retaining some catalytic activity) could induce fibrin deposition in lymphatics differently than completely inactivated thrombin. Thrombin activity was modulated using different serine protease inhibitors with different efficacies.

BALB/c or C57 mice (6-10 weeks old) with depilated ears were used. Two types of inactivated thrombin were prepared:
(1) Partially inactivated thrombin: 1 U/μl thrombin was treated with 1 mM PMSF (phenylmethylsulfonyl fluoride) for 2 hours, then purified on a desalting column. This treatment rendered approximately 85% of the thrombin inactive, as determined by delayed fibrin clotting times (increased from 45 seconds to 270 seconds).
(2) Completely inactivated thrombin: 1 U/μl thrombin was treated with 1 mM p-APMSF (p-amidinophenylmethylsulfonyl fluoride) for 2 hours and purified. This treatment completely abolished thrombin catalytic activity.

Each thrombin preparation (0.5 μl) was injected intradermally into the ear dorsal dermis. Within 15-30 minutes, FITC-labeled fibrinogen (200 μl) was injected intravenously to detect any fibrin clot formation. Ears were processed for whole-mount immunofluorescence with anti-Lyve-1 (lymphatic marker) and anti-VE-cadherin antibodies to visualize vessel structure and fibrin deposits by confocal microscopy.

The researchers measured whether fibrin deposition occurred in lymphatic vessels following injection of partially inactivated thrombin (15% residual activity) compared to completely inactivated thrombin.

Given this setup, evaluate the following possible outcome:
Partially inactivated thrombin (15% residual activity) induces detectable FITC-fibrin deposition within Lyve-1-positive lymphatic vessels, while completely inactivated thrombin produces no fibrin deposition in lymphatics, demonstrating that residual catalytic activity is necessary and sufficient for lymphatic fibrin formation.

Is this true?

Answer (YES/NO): NO